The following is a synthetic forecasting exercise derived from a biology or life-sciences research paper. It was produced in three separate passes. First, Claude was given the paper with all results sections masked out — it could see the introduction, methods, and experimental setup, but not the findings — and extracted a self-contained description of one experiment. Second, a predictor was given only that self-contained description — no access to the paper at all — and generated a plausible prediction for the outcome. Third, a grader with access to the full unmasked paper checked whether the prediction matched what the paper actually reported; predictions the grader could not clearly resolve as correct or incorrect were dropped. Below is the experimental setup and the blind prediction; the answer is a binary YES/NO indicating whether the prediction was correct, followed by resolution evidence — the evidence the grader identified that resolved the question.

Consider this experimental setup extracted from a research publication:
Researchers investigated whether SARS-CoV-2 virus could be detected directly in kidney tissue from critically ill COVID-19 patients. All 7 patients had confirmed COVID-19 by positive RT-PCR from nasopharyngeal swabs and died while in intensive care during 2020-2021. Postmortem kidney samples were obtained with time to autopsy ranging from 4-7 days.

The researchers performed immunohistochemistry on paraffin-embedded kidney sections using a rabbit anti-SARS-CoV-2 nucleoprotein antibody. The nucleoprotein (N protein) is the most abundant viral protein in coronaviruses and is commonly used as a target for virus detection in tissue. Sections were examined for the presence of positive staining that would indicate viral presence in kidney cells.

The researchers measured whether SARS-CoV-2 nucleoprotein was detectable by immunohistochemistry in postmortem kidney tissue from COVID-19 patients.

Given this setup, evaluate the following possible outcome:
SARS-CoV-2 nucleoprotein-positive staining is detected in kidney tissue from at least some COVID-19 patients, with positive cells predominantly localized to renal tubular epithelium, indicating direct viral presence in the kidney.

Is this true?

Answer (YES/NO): YES